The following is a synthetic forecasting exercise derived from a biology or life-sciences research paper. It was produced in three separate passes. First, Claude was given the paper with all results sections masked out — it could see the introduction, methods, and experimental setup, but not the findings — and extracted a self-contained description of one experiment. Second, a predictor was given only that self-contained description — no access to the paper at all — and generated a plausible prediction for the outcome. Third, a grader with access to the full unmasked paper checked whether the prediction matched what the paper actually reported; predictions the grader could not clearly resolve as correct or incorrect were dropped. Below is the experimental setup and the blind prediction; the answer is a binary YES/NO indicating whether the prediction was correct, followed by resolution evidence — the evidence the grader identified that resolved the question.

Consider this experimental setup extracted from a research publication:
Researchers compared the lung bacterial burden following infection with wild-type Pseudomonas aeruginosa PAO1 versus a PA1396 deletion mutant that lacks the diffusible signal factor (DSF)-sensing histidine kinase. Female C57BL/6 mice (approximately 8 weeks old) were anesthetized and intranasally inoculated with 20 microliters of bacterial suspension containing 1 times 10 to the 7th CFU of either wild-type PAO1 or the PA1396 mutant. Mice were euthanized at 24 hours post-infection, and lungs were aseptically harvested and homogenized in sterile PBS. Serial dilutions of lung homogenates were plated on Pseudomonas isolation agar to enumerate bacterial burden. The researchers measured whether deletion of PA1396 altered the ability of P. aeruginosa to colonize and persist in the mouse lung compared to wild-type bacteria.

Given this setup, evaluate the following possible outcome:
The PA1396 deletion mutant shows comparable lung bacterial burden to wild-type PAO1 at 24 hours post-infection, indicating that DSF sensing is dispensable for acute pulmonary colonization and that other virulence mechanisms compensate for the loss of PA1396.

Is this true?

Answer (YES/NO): YES